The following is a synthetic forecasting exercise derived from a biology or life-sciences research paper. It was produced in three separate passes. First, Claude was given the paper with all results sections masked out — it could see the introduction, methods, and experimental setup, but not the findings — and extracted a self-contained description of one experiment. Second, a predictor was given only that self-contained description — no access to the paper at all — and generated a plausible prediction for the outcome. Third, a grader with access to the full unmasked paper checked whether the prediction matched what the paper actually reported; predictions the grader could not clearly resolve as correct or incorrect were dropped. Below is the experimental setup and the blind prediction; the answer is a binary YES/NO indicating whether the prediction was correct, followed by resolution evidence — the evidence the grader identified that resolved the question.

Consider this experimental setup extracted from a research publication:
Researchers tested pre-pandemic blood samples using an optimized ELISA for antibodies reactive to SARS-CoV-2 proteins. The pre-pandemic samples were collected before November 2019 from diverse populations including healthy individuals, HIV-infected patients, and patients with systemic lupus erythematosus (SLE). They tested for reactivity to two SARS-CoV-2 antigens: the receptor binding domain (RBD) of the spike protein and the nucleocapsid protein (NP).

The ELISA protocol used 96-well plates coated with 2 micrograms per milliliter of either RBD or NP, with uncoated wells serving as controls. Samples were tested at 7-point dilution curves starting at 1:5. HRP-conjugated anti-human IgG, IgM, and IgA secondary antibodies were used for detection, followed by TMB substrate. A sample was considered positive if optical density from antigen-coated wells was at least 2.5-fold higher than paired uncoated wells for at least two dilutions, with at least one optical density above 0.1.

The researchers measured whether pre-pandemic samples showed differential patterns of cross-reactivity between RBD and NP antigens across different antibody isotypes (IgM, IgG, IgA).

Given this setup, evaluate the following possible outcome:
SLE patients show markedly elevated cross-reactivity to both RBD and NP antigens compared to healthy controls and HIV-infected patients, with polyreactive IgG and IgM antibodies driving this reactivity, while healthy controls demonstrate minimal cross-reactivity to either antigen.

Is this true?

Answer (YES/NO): NO